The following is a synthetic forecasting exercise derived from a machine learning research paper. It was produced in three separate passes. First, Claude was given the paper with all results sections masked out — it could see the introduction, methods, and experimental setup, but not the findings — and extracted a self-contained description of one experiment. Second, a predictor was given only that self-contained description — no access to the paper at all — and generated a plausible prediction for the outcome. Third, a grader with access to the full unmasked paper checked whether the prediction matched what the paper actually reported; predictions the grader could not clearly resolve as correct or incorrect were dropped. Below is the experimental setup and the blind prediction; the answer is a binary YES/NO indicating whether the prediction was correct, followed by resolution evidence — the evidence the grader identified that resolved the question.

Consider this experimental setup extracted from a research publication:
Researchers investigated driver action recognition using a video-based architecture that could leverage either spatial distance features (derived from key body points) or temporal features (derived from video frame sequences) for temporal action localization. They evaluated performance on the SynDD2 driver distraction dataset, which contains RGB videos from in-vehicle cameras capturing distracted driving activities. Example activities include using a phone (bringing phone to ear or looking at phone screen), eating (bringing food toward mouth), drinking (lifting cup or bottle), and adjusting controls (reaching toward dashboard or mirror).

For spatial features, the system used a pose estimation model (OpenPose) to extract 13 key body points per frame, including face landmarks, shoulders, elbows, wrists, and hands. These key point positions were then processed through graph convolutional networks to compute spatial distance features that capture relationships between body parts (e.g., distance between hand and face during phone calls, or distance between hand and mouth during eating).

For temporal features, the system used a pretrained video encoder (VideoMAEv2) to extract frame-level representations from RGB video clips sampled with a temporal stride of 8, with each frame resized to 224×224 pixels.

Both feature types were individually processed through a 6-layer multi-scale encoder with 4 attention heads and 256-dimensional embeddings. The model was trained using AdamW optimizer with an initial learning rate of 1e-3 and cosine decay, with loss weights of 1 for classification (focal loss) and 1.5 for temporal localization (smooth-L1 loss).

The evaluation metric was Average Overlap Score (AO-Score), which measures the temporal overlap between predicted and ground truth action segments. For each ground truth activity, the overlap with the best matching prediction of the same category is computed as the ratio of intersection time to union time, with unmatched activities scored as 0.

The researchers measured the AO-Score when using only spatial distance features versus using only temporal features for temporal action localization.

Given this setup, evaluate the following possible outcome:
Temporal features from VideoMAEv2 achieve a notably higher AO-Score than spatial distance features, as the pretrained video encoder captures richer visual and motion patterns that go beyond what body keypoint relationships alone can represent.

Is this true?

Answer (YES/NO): NO